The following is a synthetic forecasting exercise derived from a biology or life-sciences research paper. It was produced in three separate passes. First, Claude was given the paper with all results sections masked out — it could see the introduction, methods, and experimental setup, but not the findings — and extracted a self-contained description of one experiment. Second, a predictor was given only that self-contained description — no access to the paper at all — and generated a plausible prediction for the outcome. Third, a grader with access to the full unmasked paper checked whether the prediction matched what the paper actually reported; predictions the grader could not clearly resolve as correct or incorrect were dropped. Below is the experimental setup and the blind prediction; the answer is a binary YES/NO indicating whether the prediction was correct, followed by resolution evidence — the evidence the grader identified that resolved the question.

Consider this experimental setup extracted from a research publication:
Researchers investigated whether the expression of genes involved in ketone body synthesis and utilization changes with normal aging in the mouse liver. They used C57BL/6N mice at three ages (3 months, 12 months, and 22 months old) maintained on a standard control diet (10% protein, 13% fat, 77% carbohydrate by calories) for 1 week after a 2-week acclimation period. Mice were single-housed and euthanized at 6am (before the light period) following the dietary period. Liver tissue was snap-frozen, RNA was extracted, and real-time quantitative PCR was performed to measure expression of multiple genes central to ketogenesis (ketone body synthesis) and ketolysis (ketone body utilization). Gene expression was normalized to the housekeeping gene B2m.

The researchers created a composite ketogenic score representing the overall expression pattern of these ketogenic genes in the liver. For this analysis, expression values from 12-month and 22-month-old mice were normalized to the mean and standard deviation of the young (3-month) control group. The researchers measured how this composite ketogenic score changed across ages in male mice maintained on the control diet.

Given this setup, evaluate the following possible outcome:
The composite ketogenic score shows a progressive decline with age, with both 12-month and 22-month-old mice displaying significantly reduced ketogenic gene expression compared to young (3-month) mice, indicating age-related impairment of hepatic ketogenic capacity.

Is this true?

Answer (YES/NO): NO